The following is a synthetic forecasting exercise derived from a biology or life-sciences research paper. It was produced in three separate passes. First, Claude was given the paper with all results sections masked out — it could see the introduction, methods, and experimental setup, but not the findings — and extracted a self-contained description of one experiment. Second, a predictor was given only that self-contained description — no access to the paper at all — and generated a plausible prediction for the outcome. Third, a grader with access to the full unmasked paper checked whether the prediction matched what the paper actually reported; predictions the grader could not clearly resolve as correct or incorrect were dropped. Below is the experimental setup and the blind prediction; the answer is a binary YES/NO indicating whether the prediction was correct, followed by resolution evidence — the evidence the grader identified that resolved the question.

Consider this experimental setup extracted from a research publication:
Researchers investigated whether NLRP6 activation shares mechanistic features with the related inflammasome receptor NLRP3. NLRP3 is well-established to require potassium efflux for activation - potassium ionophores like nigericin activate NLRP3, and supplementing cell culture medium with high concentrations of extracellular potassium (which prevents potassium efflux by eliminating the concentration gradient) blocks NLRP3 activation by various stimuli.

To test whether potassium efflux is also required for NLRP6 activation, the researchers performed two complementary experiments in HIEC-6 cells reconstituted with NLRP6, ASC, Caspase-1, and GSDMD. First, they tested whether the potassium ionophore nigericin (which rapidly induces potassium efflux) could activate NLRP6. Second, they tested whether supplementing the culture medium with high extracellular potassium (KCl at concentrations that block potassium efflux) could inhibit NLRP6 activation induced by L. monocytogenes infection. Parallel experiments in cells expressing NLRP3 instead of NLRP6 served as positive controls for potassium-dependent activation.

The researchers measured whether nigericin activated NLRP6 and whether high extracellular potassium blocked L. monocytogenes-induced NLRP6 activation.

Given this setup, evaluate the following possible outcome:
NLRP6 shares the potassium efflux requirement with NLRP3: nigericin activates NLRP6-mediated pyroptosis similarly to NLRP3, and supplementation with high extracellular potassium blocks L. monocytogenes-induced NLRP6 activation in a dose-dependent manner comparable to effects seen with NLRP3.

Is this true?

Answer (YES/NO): NO